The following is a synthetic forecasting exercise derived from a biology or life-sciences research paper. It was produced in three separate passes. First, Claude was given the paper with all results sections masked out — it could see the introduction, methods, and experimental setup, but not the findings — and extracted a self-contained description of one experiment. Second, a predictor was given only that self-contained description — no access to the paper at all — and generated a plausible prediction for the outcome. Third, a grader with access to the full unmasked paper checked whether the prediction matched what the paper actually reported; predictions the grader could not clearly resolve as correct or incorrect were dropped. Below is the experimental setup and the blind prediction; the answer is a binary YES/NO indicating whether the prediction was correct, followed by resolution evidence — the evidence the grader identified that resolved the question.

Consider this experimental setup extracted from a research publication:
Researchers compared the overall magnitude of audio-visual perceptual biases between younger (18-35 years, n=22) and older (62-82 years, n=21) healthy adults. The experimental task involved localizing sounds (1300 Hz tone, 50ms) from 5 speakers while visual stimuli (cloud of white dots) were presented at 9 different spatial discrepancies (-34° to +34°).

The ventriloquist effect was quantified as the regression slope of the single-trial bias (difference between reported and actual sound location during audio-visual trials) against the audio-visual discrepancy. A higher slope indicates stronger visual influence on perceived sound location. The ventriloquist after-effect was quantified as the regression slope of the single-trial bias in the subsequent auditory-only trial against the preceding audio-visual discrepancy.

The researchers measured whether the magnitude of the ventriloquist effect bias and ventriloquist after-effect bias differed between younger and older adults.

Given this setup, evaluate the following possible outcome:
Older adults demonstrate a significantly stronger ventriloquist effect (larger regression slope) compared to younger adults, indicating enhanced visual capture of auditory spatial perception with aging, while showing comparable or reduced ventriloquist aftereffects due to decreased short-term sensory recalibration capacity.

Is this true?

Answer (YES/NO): NO